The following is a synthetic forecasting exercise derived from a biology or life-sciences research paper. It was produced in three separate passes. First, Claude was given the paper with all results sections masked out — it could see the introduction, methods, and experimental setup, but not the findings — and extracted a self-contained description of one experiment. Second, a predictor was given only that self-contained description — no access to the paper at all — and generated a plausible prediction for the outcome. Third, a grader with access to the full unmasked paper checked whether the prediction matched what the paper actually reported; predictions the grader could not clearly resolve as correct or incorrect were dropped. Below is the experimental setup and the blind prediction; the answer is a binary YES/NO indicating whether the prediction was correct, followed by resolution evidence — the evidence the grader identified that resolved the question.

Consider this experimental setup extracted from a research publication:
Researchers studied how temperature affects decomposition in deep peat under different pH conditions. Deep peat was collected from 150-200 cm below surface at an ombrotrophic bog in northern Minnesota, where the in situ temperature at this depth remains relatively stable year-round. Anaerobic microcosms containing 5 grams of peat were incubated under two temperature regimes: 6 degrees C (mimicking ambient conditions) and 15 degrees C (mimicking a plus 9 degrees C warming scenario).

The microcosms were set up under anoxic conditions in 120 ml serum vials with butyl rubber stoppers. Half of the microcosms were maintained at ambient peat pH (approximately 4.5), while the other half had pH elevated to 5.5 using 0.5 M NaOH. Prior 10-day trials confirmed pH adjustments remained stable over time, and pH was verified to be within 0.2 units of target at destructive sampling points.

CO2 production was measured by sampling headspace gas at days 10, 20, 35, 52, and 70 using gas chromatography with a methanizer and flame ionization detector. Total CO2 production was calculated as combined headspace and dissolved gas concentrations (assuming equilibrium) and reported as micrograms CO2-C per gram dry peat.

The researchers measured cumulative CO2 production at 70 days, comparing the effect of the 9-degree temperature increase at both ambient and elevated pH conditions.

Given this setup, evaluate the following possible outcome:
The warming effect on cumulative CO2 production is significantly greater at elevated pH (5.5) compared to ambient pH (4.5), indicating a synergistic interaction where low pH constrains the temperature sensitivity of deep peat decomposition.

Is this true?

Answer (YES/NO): NO